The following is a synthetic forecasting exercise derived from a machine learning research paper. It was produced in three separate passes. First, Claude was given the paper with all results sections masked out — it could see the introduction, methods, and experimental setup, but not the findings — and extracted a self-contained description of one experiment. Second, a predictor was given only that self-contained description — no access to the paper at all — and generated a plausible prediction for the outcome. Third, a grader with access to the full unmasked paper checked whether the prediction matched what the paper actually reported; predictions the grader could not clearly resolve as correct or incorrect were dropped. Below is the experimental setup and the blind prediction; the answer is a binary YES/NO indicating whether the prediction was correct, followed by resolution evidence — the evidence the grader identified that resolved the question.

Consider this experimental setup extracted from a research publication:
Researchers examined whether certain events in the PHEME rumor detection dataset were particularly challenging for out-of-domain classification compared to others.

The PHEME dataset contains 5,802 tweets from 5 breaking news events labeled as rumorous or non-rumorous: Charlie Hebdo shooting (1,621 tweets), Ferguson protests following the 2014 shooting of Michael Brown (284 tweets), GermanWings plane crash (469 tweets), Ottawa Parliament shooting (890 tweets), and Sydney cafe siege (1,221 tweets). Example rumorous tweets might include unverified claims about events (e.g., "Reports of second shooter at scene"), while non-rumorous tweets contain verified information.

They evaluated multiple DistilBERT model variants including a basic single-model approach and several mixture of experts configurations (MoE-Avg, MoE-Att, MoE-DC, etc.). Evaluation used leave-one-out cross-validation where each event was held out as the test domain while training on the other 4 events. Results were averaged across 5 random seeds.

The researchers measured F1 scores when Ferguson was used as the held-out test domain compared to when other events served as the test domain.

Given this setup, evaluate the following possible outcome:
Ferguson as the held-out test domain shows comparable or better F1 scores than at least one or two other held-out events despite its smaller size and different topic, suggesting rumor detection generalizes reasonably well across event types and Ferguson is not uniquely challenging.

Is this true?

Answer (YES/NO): NO